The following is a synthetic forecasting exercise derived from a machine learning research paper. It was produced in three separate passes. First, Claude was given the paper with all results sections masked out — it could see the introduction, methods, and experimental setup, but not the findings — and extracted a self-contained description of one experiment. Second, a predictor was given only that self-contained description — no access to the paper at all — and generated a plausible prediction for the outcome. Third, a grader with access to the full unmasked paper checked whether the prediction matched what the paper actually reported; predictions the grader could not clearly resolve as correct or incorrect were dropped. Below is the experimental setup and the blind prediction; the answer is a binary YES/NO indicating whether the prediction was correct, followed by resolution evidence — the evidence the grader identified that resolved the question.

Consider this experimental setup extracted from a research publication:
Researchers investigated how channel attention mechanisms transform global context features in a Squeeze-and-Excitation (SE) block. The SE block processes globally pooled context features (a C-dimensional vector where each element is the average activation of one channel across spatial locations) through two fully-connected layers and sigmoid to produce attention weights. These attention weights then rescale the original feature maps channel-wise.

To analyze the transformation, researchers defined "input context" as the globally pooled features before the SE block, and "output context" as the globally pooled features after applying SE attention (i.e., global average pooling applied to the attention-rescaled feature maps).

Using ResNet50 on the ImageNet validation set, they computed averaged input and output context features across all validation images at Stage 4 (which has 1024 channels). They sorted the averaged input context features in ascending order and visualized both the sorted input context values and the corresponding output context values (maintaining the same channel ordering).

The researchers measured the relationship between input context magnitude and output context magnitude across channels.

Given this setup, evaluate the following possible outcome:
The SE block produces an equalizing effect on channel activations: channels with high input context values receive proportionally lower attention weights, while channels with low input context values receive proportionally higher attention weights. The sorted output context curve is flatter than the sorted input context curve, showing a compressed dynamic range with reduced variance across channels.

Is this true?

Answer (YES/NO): YES